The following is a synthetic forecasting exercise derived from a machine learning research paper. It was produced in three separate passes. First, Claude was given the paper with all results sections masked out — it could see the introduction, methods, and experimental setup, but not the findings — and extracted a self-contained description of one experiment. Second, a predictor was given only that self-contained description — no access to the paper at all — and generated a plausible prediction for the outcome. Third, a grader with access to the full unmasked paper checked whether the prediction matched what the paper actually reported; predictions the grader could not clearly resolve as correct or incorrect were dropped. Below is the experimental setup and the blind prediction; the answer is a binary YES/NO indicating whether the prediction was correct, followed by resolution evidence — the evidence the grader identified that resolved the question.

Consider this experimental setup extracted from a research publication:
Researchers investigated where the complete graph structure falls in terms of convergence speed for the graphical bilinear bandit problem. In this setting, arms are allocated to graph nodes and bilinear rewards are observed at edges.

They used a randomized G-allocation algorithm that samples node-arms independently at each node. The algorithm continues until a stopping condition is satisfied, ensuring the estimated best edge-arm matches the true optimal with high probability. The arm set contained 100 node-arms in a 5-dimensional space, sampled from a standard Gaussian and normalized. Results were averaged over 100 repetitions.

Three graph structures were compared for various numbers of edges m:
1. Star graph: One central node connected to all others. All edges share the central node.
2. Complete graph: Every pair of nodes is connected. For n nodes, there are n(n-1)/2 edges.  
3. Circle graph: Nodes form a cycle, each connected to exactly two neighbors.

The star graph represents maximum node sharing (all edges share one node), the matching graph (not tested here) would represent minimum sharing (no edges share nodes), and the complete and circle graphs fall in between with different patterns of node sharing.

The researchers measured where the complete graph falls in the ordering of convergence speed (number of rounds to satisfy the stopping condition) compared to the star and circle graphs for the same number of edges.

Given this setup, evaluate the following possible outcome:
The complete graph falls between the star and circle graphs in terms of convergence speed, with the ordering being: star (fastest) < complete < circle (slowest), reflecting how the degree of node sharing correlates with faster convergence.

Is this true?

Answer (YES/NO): NO